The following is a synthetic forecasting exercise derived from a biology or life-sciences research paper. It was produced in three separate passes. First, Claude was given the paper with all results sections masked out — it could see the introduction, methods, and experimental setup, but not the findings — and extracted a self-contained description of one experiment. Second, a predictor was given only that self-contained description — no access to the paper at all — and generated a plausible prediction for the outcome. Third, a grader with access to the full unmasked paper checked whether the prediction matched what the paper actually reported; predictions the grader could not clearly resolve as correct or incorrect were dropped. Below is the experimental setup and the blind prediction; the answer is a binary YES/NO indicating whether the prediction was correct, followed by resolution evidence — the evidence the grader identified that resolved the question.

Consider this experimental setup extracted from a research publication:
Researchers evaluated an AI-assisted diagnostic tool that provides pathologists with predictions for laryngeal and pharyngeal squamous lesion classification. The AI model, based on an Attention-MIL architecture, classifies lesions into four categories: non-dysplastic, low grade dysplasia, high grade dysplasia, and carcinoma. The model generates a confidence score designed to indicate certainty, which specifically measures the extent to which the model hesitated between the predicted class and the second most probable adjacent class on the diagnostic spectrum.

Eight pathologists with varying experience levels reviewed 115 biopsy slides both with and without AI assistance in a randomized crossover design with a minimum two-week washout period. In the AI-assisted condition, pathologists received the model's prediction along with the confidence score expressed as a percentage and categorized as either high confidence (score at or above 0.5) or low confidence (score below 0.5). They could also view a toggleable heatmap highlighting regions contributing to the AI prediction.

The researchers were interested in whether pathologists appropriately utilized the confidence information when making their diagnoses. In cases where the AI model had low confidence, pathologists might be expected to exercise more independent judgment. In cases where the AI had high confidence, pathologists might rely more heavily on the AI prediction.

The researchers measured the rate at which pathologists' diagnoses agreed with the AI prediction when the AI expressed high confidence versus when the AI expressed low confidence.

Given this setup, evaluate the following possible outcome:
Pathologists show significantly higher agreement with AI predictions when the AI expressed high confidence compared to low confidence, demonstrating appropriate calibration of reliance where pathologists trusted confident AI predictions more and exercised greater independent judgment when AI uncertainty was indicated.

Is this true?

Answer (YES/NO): YES